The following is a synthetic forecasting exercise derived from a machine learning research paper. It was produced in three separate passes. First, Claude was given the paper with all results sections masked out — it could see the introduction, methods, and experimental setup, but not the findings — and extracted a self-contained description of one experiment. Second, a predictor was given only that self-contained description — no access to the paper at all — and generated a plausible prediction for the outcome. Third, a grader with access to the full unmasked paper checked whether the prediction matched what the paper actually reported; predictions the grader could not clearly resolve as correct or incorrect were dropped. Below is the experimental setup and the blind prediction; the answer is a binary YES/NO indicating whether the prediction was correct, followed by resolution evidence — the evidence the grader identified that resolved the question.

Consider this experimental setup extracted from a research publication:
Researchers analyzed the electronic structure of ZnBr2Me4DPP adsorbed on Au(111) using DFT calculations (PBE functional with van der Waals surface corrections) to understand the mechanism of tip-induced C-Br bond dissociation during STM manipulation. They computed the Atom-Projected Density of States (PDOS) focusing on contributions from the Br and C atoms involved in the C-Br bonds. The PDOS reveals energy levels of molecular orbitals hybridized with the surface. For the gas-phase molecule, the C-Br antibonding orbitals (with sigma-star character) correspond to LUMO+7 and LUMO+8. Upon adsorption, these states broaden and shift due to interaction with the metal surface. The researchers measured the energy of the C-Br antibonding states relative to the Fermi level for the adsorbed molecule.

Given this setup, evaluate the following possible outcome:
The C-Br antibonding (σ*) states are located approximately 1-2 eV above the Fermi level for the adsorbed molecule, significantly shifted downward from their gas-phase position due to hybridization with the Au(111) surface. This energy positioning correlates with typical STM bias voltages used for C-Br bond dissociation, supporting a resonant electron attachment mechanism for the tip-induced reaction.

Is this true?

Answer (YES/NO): NO